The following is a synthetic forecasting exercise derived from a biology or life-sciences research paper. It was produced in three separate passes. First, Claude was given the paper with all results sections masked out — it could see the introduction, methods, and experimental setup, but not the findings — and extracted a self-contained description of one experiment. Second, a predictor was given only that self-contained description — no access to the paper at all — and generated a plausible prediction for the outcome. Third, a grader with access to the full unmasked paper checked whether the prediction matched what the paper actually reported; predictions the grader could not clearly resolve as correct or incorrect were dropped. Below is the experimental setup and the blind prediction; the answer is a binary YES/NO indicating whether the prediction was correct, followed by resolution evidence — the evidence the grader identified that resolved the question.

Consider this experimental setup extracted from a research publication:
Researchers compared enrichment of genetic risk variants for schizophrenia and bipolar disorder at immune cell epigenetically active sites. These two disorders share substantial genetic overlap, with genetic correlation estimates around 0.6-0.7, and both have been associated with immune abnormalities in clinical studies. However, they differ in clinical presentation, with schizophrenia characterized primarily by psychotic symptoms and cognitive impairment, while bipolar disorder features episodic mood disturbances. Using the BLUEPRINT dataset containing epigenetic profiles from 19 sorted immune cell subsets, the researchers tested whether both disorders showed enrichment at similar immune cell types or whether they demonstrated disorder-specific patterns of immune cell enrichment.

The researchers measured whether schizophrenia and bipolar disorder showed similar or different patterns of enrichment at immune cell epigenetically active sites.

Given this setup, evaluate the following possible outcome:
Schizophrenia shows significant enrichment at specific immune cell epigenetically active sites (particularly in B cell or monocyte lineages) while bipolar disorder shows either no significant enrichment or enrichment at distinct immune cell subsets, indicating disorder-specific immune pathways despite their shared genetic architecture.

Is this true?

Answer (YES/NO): NO